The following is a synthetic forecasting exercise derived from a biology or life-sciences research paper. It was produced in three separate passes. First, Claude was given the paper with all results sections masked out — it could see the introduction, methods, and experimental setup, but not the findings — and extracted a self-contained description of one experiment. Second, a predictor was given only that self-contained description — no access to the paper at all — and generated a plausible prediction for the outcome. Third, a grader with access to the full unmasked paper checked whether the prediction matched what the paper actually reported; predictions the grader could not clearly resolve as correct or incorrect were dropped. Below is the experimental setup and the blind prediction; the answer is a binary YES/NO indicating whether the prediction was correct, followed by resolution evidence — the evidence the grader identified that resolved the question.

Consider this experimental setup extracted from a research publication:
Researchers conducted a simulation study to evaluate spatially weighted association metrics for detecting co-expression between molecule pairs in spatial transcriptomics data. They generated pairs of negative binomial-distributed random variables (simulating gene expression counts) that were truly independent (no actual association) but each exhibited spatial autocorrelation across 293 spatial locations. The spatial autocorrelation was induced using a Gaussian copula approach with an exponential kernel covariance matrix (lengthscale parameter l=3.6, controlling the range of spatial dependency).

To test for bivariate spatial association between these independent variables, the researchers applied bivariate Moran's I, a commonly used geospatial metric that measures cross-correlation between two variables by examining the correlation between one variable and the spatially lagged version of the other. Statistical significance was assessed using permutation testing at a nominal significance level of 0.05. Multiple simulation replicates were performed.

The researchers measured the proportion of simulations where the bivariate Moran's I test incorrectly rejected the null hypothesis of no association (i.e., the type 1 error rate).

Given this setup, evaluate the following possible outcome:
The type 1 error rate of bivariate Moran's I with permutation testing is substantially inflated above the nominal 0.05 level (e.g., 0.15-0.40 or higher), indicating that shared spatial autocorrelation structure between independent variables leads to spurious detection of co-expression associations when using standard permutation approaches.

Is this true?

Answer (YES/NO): YES